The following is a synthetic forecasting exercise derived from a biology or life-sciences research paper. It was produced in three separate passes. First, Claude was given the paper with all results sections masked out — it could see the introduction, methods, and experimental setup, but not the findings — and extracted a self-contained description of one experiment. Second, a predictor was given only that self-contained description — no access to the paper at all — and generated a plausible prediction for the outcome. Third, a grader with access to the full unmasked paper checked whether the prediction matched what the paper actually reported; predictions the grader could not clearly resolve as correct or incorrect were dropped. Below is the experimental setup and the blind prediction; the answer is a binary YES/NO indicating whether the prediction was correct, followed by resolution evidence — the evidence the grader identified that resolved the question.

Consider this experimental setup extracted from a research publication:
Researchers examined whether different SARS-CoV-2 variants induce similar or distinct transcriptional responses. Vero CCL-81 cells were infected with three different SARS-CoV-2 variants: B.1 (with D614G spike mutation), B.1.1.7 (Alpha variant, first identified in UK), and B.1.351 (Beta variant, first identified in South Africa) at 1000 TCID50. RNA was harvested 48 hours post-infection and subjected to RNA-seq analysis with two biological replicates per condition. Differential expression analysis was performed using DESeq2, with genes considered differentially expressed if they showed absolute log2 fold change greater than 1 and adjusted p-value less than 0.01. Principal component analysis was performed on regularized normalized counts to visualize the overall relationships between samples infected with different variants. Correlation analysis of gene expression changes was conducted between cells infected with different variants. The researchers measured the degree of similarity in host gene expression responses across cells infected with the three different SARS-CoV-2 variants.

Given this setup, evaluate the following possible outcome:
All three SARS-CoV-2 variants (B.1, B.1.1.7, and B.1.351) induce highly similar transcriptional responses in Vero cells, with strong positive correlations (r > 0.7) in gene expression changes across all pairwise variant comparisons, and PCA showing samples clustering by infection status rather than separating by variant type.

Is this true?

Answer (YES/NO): NO